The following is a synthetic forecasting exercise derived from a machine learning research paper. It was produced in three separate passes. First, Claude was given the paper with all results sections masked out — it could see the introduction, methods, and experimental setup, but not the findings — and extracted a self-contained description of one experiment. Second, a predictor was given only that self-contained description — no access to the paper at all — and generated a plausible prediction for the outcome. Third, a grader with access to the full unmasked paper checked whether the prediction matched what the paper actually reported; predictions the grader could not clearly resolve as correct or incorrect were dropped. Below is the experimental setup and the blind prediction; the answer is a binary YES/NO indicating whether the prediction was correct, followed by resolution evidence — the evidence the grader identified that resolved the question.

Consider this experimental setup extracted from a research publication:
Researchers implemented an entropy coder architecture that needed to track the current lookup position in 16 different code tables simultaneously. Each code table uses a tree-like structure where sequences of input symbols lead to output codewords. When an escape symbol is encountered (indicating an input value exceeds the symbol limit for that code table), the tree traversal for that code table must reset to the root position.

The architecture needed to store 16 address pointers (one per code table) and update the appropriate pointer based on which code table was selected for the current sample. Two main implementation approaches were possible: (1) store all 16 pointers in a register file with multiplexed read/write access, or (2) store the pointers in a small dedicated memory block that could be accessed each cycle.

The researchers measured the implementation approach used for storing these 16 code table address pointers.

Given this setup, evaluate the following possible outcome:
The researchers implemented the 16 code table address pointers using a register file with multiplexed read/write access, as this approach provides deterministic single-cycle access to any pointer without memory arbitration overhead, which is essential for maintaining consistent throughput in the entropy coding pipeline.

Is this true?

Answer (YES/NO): YES